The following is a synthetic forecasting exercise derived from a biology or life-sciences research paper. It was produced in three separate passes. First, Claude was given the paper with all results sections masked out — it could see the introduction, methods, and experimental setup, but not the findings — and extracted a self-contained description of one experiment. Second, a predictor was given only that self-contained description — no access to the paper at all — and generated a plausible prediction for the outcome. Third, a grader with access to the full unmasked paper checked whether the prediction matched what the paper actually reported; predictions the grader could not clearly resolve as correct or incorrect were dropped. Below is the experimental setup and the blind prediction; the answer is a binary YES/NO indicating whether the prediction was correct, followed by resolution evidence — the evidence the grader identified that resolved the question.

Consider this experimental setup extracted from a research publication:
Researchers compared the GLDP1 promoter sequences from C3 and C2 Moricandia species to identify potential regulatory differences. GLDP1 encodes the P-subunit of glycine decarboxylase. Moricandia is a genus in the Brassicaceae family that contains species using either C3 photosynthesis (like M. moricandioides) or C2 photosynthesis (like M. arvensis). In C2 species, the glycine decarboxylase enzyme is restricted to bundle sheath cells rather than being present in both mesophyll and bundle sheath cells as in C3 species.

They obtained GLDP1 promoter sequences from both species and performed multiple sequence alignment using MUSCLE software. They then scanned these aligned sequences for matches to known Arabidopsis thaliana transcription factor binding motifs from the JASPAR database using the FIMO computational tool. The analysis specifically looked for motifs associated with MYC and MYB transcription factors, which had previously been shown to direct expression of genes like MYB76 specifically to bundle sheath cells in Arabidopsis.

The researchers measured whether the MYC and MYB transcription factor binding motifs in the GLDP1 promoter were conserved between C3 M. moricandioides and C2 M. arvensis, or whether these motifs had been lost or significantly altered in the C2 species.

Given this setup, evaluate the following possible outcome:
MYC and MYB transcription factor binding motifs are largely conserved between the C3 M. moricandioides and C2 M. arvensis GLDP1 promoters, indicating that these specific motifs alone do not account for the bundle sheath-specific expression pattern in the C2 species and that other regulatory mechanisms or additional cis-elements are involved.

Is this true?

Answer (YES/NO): NO